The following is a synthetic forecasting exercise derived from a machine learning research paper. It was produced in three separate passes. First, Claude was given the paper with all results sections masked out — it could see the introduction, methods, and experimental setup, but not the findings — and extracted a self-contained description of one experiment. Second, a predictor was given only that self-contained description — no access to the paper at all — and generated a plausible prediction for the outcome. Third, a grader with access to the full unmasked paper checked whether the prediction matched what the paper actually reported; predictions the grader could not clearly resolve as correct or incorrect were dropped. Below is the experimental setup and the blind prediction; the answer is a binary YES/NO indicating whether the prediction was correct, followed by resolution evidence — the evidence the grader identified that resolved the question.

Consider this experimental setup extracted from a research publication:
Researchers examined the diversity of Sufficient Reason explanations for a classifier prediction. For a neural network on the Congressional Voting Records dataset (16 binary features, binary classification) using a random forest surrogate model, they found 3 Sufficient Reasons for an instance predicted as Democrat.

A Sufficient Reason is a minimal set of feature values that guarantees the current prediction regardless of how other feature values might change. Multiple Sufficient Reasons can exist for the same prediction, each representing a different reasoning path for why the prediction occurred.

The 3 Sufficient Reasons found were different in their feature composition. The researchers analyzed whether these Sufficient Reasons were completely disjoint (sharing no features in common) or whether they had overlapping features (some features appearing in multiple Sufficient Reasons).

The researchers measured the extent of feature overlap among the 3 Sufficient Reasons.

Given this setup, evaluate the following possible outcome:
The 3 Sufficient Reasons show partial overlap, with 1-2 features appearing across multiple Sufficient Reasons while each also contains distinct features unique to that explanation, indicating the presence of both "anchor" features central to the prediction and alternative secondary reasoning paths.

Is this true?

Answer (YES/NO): NO